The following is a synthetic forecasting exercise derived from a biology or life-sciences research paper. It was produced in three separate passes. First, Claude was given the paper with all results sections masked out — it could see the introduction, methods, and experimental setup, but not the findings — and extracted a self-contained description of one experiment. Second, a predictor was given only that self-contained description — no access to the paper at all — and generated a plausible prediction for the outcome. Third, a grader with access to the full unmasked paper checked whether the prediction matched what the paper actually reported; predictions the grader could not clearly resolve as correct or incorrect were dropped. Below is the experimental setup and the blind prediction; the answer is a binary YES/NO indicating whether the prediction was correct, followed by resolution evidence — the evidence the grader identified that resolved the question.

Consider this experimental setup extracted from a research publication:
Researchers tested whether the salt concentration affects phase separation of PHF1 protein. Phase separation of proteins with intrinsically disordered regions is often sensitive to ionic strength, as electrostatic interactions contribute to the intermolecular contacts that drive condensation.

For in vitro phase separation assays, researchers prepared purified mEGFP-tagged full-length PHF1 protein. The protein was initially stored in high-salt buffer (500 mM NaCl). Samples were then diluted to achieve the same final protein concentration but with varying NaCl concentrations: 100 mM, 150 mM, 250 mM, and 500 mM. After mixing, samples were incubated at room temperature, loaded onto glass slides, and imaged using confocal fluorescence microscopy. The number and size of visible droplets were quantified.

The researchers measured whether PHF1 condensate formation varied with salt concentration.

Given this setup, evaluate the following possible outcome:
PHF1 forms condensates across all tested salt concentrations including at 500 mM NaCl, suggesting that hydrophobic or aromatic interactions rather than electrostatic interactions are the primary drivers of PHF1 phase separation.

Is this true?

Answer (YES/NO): NO